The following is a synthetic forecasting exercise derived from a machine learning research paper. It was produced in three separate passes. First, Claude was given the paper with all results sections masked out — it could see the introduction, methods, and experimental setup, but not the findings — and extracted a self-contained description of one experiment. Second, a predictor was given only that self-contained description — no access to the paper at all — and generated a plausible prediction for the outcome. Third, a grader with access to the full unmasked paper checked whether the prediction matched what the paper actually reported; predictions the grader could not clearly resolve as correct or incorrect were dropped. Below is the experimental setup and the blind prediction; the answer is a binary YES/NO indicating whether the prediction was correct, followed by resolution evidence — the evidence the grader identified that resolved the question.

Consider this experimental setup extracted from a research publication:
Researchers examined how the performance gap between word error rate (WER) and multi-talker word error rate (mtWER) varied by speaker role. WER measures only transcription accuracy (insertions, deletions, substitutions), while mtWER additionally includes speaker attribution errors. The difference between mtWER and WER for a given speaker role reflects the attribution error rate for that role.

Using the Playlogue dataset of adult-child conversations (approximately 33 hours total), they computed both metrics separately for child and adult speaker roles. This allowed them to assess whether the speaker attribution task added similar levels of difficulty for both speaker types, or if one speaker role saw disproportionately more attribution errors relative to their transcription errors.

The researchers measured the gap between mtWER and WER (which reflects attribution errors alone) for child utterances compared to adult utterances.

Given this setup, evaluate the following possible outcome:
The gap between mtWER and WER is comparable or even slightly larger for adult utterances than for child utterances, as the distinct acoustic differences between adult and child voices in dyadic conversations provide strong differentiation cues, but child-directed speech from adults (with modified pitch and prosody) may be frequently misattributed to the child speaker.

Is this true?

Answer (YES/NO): NO